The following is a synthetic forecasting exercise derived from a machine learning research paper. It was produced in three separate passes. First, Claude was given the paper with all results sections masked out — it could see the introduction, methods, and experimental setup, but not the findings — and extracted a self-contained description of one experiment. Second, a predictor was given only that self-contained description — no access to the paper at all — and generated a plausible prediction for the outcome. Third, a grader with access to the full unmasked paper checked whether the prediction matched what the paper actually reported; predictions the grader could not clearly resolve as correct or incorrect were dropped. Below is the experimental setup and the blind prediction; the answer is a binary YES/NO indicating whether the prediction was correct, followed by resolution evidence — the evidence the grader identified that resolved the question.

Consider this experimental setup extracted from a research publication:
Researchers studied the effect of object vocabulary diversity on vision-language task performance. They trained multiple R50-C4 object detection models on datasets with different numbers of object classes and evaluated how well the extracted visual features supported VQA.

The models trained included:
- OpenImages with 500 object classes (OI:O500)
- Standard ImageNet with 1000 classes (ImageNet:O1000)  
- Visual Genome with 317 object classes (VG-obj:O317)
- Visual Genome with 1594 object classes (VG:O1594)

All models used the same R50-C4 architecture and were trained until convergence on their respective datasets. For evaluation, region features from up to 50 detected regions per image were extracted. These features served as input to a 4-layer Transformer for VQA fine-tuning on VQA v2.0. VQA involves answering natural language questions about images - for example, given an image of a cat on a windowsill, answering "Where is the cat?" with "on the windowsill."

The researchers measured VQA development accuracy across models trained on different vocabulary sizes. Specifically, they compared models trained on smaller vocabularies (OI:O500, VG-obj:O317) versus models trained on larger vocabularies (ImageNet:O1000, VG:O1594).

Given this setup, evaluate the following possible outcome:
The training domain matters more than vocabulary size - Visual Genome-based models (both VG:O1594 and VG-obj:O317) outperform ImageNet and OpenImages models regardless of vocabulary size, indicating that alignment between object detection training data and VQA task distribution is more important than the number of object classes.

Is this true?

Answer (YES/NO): NO